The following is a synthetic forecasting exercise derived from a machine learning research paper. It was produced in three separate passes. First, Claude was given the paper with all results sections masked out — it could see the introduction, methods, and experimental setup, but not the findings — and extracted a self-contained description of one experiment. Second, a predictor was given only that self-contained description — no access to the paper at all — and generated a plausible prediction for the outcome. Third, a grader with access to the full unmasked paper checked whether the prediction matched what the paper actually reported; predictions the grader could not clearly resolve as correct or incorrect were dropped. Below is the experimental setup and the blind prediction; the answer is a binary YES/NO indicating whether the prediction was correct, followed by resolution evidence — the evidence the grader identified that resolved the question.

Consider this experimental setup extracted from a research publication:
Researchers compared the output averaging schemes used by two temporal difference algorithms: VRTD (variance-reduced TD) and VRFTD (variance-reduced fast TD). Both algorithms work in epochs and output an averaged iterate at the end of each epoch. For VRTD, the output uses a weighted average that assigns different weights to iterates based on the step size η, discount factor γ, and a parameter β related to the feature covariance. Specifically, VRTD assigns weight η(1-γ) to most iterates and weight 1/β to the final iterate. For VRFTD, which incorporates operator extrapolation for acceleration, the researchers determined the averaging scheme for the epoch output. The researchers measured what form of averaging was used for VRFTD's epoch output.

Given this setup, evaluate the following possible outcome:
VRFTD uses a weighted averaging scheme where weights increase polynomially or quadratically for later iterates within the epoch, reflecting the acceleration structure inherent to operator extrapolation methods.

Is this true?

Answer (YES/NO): NO